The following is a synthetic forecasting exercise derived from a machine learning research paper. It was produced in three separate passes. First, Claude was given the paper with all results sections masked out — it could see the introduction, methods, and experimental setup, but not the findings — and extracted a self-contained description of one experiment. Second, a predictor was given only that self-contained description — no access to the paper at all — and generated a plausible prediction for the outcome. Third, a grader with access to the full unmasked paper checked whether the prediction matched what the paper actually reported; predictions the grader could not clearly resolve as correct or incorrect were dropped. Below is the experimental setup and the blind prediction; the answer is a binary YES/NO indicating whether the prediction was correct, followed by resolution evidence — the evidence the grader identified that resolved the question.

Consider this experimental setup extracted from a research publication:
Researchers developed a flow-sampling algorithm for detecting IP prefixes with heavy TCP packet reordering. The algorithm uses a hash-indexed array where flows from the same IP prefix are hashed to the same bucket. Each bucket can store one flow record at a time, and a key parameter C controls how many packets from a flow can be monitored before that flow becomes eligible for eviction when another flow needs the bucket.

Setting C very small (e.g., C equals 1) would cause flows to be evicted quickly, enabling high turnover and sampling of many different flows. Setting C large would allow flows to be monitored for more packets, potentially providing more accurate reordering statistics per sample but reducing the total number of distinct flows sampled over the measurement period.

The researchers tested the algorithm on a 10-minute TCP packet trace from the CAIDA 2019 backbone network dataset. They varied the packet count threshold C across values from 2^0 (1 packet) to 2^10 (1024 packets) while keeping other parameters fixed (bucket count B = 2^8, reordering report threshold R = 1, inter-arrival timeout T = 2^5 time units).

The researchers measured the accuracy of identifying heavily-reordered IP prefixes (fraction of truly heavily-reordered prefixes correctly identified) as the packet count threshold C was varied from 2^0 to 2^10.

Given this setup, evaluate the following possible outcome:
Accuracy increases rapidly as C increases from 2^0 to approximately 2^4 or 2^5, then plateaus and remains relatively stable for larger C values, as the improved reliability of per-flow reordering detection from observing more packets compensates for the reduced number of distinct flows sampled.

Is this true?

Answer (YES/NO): NO